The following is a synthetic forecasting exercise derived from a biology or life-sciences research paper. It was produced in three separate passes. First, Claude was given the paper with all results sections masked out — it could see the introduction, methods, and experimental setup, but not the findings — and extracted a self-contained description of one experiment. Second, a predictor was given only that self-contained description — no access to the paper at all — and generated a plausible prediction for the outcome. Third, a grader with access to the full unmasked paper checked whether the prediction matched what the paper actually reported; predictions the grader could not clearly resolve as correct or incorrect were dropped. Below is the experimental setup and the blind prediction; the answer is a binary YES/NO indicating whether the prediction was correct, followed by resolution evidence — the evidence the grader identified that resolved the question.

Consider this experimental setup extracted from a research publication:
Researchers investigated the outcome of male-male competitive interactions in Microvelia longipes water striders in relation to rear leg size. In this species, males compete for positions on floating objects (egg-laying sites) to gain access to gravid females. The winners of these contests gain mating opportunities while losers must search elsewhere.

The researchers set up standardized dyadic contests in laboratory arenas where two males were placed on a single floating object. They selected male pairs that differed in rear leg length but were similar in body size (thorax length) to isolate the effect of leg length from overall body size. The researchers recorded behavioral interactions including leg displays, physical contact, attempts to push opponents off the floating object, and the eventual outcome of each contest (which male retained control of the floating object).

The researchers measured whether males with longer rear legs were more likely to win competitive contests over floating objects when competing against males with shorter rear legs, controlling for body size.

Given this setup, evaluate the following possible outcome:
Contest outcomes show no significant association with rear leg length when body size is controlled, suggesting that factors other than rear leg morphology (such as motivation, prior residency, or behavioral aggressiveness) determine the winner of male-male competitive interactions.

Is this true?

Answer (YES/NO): NO